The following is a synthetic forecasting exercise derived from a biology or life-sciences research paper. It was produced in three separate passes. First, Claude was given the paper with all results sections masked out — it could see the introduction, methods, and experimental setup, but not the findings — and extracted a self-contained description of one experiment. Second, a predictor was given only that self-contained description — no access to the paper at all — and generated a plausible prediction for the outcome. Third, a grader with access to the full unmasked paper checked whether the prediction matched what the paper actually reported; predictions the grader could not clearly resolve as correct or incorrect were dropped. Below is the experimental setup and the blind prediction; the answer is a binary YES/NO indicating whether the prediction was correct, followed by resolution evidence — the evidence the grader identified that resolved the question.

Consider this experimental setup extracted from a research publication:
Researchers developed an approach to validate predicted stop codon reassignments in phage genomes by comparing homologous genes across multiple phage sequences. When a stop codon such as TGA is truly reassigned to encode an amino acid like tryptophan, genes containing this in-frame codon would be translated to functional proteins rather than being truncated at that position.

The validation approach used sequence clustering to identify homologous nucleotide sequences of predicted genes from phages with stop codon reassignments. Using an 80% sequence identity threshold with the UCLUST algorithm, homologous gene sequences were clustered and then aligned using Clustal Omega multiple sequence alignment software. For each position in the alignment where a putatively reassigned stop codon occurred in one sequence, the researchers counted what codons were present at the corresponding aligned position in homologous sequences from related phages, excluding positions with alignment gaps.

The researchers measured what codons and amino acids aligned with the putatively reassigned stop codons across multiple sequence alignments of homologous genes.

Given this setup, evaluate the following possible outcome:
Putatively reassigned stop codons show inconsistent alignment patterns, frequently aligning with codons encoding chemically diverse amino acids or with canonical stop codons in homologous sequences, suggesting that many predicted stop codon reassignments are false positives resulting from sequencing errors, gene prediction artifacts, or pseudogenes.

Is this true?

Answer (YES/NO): NO